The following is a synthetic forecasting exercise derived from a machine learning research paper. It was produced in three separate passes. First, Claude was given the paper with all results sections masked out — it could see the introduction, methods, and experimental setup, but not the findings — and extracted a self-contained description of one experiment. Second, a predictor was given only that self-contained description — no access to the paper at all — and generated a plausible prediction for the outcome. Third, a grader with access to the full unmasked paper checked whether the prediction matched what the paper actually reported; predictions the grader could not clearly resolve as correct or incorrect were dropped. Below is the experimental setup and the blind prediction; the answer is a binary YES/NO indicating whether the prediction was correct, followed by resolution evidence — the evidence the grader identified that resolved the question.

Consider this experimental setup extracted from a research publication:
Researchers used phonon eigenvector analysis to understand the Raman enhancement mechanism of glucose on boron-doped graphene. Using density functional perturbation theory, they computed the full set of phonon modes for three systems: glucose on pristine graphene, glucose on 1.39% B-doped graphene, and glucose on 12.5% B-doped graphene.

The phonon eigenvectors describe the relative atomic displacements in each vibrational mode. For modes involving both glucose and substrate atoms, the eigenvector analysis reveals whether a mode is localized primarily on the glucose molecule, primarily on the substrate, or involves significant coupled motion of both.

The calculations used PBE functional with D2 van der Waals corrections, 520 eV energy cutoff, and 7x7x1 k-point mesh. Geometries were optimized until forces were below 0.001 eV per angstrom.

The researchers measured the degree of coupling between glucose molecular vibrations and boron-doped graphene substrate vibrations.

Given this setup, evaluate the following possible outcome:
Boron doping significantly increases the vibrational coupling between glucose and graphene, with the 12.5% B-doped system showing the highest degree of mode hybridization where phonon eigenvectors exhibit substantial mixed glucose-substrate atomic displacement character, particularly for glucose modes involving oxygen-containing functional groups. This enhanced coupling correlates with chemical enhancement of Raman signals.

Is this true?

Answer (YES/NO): NO